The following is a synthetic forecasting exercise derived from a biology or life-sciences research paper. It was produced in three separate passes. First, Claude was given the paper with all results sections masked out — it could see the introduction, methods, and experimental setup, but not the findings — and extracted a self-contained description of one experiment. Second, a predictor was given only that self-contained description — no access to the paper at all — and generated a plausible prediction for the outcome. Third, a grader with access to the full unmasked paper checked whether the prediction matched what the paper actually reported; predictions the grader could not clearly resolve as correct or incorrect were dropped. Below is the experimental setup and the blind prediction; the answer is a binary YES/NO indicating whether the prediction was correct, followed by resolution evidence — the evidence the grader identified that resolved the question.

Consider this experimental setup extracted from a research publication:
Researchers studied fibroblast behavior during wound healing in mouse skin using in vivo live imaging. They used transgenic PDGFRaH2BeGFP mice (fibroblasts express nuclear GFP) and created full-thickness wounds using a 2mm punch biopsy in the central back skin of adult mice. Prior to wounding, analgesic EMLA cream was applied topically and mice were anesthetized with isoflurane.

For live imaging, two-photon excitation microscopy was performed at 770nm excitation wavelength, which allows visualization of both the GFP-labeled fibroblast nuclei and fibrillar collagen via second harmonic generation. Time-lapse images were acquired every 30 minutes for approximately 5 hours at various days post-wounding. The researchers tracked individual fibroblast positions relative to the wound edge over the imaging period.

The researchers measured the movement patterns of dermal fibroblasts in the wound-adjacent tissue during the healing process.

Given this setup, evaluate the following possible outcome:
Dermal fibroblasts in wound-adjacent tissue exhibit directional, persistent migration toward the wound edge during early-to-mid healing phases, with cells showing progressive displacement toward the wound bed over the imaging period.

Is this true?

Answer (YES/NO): YES